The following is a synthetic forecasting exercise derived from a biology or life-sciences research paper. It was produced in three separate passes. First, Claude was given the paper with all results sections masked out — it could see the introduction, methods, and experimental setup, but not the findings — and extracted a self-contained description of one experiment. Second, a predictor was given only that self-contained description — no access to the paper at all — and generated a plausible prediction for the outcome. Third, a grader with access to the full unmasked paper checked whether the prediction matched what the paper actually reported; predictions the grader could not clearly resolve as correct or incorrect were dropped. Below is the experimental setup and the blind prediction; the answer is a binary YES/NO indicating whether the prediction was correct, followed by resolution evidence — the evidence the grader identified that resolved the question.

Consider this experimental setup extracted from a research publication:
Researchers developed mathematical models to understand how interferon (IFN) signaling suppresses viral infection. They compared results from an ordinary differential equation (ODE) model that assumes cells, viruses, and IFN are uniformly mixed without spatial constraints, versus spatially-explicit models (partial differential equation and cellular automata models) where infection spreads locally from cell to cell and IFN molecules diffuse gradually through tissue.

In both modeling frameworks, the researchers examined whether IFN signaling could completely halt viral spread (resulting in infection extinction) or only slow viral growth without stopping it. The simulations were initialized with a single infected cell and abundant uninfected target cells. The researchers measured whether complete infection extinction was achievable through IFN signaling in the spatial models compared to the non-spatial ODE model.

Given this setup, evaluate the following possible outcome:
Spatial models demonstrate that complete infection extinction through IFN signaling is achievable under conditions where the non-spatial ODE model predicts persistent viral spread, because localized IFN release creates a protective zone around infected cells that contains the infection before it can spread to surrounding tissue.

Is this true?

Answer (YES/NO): YES